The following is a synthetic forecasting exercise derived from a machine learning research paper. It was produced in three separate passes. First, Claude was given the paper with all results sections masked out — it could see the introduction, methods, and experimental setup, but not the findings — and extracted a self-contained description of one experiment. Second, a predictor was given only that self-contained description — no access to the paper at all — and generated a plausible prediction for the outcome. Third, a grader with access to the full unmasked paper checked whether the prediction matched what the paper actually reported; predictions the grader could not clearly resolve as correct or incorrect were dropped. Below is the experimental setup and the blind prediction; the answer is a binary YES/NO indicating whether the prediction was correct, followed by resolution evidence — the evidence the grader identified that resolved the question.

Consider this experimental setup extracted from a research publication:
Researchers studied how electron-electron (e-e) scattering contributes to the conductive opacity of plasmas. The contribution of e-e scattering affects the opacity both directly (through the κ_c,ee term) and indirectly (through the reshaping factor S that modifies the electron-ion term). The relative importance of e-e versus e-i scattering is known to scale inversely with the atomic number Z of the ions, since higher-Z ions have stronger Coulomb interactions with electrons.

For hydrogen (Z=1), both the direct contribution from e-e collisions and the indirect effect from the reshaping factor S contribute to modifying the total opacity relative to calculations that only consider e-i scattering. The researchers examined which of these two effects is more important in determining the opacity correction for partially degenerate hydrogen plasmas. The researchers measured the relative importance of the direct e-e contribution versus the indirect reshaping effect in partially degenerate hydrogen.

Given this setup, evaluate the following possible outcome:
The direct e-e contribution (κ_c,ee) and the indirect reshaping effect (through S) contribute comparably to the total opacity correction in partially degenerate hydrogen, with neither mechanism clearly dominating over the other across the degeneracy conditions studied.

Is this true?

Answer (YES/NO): YES